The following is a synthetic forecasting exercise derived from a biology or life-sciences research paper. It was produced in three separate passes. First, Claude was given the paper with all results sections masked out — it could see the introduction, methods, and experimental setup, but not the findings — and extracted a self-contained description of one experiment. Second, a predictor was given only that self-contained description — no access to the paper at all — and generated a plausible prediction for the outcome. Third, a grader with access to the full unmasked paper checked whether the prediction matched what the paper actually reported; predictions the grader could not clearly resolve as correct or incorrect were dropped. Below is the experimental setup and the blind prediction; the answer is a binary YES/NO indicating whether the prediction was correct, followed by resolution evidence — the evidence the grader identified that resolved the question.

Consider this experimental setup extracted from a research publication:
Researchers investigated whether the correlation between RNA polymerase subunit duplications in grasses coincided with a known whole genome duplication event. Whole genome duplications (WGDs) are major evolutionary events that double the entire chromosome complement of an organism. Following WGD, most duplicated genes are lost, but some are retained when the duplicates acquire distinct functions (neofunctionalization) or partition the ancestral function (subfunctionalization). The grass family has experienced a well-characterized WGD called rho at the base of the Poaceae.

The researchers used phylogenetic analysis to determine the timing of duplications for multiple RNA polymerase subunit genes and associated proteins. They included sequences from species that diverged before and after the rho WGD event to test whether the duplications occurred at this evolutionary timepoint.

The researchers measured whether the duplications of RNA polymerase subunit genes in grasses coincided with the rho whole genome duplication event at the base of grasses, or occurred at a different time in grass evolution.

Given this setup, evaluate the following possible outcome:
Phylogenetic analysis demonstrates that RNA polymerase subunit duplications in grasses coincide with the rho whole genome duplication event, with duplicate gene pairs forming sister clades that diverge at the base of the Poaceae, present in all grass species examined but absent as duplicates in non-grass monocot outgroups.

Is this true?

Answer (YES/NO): NO